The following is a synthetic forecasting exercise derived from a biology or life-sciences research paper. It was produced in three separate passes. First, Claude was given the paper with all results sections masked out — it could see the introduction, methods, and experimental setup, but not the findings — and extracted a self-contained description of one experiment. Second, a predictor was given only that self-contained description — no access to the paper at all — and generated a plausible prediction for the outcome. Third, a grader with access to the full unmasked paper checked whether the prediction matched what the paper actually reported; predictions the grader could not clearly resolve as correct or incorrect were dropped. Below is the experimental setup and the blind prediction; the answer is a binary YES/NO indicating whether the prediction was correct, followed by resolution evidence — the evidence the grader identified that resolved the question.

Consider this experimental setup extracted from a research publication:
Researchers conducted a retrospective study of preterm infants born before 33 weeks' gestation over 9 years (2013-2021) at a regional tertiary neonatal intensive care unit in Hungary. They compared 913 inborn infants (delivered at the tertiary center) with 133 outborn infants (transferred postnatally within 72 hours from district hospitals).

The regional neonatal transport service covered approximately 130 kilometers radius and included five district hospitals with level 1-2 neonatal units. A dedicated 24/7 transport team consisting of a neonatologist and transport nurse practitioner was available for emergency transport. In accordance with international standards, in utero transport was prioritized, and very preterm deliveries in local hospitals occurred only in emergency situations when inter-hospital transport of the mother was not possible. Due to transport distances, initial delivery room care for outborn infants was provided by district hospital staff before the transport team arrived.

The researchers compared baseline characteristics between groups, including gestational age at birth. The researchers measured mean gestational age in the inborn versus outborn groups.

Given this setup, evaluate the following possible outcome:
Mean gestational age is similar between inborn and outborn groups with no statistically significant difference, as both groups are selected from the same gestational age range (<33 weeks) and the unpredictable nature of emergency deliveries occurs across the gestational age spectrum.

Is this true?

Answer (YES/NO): YES